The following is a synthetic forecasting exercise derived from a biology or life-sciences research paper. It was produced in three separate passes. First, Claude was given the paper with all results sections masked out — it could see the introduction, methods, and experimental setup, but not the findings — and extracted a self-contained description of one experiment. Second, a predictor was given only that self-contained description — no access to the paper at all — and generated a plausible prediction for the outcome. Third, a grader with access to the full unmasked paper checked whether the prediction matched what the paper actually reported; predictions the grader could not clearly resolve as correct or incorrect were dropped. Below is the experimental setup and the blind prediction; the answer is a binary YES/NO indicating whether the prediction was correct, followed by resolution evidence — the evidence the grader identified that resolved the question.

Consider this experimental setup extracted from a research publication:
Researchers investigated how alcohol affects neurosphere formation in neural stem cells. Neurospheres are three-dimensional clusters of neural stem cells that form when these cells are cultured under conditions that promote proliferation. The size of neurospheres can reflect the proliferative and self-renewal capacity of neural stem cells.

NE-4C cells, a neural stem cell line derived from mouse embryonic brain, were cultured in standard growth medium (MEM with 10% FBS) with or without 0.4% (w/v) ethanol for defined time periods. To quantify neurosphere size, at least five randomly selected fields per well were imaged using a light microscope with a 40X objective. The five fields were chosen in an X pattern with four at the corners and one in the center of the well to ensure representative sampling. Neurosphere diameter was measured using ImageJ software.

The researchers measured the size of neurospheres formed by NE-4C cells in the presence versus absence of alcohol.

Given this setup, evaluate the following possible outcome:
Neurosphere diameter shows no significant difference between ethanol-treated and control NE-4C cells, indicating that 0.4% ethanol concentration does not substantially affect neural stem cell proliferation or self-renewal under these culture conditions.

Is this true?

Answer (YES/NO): NO